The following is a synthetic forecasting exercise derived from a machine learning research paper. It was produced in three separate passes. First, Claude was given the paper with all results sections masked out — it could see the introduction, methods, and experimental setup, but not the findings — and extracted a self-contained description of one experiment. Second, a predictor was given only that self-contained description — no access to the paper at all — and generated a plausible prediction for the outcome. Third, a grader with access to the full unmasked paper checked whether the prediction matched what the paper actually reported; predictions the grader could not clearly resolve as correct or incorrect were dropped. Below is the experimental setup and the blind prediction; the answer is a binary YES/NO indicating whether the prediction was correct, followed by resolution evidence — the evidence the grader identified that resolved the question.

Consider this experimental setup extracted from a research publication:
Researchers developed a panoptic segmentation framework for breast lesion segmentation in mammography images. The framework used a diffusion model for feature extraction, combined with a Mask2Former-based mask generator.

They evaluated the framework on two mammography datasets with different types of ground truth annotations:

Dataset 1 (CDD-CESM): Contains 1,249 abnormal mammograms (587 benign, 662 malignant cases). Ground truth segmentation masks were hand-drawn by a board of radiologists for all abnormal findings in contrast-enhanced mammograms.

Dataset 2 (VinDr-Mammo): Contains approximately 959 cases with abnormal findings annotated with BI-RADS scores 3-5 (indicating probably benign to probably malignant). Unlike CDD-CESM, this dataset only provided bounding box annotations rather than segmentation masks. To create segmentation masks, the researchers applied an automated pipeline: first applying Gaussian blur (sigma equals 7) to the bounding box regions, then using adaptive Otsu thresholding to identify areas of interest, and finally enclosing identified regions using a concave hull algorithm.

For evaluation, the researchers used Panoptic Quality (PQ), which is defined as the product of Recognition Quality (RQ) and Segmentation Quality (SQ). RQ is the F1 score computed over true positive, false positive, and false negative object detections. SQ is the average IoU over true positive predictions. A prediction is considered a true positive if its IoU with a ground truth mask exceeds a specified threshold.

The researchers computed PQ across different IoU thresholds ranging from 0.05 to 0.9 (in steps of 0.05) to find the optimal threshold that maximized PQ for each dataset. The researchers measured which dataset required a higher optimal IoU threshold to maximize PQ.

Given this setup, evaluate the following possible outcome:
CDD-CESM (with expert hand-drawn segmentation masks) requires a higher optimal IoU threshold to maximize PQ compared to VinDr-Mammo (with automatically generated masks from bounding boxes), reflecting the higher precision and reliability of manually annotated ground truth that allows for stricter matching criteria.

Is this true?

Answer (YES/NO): YES